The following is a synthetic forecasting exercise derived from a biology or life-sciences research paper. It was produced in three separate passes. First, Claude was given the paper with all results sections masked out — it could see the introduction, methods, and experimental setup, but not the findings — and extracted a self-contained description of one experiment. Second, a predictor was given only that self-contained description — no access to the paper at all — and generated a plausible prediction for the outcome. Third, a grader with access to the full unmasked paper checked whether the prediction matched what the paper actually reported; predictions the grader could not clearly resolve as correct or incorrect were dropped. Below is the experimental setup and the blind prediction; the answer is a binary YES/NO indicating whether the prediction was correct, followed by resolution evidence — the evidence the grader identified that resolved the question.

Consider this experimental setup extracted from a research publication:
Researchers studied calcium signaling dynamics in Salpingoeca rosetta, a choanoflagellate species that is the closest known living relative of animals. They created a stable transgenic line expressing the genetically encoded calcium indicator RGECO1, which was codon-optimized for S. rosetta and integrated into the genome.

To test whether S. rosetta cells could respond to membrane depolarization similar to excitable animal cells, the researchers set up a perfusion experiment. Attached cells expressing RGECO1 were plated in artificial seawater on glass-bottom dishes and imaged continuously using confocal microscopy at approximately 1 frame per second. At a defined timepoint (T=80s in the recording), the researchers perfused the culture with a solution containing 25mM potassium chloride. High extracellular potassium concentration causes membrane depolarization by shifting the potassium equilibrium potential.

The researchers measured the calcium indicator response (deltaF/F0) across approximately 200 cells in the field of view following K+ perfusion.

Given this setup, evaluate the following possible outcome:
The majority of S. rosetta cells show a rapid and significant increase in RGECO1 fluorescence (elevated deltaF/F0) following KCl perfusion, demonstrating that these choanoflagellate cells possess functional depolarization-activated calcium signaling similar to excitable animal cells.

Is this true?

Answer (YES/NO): YES